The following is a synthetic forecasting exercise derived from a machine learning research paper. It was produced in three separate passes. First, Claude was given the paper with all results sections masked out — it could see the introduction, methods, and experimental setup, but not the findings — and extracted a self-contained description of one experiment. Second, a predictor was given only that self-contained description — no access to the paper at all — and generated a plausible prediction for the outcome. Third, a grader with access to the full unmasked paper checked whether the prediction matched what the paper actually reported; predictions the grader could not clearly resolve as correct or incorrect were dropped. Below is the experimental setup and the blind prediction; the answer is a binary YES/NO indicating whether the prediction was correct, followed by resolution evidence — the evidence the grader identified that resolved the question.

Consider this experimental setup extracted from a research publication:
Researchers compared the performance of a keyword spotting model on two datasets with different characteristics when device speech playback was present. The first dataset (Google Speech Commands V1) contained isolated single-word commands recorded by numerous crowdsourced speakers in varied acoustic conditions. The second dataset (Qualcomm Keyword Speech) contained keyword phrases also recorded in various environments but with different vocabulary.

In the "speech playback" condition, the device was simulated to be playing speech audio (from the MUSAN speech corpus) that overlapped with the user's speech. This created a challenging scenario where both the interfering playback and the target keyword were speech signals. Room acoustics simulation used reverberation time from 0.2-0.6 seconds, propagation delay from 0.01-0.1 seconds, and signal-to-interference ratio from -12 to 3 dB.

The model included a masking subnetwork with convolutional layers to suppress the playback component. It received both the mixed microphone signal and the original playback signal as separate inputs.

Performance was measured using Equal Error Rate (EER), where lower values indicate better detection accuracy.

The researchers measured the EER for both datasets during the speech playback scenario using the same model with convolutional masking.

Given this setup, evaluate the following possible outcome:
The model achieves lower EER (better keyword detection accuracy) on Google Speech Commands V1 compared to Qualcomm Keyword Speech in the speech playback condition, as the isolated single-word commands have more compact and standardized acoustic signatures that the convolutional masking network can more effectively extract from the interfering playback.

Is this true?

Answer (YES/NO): YES